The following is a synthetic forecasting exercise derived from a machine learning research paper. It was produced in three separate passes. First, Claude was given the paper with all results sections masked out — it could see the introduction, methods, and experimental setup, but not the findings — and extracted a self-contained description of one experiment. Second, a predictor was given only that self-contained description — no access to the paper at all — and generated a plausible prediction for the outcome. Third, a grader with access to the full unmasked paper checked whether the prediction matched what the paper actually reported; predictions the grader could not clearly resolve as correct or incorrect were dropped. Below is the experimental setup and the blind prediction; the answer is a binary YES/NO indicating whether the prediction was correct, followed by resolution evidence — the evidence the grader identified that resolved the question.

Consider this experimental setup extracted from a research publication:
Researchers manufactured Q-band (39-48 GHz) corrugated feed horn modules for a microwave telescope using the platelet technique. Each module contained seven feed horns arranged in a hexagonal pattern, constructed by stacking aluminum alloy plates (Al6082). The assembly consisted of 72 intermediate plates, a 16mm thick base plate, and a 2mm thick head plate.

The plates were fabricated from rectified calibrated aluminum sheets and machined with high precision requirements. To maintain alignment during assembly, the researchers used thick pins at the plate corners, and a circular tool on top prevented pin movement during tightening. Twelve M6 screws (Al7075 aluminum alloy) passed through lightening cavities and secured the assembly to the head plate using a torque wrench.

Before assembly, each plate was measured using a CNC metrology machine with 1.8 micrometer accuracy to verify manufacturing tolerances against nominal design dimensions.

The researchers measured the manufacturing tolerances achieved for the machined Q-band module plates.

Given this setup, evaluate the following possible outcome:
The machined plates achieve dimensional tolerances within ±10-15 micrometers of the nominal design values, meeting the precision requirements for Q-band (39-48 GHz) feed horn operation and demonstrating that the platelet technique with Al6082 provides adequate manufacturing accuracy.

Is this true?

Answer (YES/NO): NO